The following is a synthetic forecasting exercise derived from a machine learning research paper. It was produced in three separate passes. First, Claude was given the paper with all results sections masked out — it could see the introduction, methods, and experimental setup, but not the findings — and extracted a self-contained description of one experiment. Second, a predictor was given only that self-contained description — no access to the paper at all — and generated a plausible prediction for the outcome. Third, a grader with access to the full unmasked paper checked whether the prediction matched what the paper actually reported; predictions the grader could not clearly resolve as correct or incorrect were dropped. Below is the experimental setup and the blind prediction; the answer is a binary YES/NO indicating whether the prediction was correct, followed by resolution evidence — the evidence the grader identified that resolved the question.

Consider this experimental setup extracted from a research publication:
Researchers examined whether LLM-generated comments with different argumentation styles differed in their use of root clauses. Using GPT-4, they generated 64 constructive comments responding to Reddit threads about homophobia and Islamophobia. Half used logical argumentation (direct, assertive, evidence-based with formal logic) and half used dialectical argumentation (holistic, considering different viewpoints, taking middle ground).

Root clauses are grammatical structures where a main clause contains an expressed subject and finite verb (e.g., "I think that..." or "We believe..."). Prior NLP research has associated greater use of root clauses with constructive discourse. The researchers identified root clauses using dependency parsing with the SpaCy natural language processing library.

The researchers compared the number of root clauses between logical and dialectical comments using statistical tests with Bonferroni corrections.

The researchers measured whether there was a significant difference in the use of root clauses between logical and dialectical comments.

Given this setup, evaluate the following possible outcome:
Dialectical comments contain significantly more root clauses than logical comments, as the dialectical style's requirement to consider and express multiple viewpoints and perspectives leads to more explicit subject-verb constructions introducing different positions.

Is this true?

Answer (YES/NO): NO